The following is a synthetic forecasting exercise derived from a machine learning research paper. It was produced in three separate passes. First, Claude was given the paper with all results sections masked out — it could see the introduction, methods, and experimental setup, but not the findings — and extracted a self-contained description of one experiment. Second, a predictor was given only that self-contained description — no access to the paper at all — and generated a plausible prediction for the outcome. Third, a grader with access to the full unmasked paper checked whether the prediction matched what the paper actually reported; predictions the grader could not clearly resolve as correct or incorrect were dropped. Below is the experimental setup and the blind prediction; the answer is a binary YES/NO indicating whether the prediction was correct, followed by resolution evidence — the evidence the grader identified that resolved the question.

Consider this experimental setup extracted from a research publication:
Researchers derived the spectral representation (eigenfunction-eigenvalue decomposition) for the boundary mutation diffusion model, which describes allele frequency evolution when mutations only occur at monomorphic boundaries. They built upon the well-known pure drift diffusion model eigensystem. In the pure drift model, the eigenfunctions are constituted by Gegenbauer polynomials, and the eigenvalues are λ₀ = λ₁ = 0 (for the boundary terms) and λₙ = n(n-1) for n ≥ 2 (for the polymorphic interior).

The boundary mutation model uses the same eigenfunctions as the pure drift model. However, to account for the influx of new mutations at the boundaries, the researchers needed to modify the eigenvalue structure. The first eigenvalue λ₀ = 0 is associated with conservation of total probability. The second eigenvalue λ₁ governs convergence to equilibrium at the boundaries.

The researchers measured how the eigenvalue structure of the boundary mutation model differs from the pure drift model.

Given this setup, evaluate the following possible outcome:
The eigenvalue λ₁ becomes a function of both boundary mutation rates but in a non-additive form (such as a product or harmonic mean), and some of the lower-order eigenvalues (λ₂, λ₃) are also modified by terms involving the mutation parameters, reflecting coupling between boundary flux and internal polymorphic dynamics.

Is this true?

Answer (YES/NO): NO